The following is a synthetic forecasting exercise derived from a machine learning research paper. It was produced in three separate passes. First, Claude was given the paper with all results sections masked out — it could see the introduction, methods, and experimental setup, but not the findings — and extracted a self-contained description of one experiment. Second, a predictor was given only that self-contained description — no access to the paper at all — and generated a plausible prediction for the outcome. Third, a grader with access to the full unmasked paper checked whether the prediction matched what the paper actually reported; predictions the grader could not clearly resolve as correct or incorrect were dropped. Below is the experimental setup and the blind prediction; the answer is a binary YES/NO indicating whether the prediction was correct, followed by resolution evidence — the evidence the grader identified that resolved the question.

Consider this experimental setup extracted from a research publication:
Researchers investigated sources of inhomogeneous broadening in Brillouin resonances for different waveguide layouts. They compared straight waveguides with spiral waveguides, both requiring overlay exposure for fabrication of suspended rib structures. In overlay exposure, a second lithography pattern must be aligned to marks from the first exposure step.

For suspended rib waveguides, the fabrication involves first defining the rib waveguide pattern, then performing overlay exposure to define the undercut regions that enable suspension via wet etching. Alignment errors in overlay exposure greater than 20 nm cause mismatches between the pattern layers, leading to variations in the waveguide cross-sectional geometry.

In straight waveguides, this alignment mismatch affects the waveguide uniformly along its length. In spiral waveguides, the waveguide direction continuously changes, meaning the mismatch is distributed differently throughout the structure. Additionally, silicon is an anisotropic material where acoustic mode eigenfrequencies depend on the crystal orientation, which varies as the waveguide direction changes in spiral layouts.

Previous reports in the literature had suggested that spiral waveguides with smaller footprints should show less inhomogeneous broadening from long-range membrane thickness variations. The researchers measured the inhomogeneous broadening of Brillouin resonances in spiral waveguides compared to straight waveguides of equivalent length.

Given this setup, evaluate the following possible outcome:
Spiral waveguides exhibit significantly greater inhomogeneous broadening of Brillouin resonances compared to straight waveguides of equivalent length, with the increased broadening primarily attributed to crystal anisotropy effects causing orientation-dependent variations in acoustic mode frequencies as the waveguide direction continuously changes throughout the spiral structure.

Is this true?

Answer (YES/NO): NO